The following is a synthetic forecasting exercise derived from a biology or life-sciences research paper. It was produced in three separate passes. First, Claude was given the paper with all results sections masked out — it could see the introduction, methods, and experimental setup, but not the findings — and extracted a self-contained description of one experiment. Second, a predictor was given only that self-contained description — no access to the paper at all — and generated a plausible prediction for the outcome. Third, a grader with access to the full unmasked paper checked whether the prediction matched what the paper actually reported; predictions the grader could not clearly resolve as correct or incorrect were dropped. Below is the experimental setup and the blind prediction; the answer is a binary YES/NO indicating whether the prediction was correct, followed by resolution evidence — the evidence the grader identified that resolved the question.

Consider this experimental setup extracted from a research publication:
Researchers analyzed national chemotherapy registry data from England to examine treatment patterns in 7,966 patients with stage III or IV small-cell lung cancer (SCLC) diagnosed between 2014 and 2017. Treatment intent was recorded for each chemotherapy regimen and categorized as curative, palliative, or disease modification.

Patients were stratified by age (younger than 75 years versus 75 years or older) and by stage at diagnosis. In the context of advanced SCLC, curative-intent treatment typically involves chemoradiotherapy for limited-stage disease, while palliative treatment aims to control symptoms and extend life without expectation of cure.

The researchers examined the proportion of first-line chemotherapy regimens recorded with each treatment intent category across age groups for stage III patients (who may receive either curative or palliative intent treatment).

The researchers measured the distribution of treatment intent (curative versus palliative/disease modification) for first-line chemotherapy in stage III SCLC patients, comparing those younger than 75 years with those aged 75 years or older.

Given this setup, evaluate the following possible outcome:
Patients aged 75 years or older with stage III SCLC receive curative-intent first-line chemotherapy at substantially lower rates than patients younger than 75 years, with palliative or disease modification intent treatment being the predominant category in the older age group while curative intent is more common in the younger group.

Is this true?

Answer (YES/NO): NO